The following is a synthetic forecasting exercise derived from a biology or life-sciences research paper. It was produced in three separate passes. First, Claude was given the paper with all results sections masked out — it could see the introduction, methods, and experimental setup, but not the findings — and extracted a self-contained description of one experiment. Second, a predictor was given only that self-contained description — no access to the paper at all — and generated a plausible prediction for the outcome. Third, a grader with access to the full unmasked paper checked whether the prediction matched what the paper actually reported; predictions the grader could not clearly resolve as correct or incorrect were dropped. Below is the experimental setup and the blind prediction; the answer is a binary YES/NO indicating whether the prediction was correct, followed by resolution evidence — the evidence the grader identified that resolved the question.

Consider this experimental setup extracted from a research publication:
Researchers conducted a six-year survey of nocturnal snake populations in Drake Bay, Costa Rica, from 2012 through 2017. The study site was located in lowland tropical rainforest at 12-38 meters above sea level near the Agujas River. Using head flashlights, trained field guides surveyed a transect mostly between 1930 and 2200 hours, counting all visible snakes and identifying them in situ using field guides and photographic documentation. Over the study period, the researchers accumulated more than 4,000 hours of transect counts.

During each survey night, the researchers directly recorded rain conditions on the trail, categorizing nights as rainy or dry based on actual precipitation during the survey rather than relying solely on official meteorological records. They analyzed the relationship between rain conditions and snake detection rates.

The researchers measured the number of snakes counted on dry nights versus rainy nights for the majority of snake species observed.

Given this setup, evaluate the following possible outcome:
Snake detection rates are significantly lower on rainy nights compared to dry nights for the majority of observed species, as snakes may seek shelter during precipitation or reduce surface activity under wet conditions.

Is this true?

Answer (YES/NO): YES